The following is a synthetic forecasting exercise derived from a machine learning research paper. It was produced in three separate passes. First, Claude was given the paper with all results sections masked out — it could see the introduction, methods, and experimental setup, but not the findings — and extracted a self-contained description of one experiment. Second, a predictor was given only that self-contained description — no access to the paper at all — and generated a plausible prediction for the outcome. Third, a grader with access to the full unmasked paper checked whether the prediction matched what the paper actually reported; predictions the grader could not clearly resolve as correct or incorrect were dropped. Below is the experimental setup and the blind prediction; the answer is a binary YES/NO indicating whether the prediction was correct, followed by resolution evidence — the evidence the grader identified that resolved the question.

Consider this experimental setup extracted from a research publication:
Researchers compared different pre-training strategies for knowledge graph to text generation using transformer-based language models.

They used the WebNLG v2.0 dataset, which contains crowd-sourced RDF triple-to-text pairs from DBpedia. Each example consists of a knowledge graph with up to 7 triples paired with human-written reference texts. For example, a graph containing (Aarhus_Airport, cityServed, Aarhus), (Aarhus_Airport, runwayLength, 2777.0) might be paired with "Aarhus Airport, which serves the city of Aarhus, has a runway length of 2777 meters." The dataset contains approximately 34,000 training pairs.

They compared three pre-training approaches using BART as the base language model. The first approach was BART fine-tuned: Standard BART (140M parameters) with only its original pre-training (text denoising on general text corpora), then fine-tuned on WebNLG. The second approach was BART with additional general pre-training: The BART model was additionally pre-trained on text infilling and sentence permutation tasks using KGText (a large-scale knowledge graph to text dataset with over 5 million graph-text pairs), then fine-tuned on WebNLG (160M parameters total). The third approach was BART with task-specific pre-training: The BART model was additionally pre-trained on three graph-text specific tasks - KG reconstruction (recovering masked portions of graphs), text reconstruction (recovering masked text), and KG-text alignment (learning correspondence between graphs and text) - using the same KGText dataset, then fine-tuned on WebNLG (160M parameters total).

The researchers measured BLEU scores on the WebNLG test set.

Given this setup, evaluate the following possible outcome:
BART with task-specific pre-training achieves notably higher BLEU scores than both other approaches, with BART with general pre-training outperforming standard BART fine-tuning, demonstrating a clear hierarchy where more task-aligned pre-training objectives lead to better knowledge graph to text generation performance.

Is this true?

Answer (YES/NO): NO